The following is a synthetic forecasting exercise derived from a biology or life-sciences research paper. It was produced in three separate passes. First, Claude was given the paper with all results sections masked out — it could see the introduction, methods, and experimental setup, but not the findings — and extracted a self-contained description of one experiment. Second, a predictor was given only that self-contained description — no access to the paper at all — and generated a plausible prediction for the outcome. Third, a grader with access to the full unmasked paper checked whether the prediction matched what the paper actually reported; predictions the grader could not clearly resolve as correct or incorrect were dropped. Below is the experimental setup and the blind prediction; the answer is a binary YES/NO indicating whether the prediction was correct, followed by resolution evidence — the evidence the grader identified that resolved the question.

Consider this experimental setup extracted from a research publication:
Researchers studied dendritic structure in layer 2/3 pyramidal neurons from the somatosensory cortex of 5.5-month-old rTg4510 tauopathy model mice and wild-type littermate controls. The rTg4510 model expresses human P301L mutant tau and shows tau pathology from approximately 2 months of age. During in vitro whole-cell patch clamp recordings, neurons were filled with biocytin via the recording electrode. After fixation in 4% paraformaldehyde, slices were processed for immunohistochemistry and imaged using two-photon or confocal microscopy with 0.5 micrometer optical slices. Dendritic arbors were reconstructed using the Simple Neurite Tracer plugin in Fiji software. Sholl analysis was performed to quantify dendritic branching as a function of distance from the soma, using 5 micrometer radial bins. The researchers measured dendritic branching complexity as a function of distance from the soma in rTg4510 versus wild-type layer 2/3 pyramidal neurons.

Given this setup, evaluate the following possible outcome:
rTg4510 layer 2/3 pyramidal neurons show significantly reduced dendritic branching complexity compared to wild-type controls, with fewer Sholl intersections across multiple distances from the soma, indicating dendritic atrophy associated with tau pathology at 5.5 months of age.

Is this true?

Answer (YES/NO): NO